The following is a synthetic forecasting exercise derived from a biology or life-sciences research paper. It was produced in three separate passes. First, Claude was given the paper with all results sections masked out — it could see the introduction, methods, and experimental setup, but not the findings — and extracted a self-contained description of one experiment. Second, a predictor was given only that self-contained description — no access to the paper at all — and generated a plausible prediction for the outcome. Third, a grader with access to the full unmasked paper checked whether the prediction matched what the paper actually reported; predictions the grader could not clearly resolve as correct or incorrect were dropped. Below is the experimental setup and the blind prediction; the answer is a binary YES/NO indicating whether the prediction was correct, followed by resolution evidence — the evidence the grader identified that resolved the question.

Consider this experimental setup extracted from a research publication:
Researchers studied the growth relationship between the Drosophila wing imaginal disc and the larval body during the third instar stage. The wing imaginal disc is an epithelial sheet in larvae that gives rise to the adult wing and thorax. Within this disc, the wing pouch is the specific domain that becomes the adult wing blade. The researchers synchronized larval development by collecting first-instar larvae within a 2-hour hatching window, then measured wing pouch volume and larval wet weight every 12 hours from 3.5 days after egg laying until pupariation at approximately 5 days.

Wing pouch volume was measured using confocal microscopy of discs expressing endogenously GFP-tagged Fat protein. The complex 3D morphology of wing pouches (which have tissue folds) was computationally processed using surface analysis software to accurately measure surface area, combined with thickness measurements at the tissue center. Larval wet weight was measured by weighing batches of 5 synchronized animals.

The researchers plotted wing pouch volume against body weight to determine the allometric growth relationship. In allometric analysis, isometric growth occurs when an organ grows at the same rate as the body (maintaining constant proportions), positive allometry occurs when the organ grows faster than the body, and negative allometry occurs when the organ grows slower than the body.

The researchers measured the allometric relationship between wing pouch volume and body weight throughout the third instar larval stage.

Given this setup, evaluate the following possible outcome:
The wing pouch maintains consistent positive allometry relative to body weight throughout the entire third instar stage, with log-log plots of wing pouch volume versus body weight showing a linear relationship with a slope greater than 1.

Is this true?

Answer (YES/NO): NO